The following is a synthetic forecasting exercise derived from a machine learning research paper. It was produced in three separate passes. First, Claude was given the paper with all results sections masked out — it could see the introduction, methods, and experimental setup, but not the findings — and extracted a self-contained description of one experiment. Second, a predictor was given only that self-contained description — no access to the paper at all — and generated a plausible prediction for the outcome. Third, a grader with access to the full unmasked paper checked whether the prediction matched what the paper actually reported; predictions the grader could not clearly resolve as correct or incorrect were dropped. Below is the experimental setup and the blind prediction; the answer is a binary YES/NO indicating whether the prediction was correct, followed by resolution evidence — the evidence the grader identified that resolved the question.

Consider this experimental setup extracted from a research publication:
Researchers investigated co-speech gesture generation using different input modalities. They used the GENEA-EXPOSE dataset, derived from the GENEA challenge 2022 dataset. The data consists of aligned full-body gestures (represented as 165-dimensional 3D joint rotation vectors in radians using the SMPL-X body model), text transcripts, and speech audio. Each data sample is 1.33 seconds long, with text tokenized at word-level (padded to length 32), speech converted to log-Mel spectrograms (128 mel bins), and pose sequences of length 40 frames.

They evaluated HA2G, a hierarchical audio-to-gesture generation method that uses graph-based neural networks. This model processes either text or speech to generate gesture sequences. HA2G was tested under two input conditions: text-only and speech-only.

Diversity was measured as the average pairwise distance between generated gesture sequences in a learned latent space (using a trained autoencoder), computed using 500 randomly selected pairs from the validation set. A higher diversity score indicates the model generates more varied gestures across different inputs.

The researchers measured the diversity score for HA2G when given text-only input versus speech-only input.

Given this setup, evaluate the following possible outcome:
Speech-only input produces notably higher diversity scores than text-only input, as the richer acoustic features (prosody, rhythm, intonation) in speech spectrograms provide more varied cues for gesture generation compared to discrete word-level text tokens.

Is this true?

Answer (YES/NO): YES